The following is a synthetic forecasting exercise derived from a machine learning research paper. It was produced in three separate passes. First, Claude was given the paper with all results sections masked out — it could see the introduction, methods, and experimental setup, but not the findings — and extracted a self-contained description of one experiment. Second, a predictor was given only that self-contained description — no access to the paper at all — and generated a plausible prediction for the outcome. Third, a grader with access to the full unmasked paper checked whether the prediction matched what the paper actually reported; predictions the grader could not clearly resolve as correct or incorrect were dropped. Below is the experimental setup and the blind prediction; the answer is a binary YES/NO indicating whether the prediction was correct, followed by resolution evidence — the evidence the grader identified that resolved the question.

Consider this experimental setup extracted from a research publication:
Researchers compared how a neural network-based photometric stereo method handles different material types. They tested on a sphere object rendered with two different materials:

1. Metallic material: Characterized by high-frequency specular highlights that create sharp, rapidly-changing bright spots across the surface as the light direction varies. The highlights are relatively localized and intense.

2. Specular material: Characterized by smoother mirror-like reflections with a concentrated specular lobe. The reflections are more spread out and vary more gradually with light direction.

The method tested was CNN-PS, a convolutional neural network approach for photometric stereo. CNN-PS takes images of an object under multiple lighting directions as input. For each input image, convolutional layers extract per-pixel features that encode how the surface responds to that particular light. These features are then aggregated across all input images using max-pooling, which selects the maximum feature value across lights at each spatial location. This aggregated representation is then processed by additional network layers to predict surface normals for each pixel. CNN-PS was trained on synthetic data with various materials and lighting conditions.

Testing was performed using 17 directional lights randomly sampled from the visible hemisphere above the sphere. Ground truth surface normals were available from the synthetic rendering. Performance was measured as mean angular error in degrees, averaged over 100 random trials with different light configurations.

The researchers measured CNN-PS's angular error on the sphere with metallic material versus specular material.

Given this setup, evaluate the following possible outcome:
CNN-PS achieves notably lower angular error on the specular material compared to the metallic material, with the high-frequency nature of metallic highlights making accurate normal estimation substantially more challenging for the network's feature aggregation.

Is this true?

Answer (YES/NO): YES